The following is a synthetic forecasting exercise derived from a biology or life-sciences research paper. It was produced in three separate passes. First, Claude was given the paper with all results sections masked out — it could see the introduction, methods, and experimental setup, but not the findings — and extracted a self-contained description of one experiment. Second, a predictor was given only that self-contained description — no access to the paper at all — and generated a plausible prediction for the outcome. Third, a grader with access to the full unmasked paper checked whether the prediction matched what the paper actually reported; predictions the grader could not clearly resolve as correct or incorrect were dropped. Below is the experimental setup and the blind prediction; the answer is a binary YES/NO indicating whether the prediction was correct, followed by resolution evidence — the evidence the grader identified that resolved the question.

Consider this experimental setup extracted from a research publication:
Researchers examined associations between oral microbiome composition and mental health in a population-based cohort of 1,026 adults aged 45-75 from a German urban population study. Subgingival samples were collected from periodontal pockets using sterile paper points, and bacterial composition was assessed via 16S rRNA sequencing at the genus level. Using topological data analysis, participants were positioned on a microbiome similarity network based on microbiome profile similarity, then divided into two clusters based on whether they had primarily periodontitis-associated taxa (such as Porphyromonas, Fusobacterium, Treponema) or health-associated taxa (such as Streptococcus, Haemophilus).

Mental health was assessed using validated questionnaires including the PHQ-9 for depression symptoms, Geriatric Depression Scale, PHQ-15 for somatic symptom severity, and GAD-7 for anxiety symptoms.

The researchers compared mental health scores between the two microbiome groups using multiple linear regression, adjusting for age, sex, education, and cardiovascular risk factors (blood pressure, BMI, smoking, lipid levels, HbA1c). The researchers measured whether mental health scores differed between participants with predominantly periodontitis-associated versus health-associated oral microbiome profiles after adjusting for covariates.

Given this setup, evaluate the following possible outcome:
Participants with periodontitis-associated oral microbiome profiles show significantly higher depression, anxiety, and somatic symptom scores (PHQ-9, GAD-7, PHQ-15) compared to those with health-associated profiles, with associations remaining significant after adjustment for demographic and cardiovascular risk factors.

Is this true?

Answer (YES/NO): NO